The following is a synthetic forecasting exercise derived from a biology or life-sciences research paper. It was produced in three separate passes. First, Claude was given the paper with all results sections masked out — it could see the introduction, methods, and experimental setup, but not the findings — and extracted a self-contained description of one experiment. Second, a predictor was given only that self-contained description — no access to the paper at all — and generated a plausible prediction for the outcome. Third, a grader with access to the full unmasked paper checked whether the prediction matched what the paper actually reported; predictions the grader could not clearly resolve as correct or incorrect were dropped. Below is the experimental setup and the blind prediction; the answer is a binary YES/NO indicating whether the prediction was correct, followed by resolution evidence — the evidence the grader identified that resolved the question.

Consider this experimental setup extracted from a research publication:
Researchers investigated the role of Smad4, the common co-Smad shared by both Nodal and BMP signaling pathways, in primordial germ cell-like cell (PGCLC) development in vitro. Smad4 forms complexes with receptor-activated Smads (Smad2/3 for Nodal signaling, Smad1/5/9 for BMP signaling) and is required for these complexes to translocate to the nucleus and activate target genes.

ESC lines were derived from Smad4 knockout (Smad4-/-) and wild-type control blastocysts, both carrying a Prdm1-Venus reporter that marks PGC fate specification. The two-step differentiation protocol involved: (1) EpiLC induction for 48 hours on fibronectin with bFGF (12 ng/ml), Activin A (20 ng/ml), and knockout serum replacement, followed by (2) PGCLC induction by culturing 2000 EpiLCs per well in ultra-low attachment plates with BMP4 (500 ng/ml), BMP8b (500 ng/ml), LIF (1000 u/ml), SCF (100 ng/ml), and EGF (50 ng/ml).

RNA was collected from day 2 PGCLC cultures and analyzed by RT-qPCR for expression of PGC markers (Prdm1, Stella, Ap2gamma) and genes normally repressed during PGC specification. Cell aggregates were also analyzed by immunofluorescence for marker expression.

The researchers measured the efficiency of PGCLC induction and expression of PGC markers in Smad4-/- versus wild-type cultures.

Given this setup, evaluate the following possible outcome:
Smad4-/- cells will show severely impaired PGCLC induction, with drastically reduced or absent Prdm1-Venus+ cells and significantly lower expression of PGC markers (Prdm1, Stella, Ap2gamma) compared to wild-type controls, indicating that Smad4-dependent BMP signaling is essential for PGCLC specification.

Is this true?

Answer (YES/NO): NO